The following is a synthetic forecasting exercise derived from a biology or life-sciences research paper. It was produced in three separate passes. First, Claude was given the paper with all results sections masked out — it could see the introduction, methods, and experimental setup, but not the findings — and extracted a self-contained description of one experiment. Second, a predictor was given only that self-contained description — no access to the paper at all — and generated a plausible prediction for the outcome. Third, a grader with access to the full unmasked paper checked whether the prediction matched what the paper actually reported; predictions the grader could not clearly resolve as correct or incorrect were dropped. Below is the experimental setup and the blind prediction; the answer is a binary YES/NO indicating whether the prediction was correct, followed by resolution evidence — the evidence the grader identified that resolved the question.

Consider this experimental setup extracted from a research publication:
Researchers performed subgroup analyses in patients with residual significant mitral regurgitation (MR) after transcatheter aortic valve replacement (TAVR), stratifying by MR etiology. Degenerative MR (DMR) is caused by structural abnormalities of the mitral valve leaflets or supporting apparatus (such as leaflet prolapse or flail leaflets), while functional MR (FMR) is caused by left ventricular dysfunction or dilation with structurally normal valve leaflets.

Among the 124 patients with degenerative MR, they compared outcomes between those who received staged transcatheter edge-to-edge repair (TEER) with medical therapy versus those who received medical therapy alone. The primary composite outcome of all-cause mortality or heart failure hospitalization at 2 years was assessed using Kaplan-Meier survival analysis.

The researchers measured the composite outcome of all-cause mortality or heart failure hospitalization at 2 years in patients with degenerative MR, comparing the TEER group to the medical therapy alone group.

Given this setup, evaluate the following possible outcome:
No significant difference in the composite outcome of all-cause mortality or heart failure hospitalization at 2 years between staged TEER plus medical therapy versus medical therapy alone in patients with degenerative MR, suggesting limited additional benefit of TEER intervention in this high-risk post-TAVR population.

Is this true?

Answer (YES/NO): NO